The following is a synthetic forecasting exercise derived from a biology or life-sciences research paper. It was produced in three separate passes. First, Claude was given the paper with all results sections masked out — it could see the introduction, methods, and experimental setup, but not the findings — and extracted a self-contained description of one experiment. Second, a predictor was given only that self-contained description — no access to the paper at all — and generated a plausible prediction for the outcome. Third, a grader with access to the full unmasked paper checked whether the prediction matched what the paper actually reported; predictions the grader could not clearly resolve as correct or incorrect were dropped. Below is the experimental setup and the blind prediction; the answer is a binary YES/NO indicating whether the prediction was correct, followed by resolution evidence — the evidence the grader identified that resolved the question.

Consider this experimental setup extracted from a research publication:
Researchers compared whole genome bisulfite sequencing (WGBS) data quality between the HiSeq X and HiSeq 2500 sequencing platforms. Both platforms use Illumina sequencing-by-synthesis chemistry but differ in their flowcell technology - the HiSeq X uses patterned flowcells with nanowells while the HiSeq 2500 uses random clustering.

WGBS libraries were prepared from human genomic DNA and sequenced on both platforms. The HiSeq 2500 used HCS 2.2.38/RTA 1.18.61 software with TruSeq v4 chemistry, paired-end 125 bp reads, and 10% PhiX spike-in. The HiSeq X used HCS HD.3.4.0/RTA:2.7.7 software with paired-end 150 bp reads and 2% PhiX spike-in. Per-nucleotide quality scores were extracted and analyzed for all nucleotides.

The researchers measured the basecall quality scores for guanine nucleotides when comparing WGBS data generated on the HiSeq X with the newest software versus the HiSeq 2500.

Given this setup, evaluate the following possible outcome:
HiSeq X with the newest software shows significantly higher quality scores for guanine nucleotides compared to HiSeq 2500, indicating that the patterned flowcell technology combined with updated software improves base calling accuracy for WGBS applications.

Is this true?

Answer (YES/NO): NO